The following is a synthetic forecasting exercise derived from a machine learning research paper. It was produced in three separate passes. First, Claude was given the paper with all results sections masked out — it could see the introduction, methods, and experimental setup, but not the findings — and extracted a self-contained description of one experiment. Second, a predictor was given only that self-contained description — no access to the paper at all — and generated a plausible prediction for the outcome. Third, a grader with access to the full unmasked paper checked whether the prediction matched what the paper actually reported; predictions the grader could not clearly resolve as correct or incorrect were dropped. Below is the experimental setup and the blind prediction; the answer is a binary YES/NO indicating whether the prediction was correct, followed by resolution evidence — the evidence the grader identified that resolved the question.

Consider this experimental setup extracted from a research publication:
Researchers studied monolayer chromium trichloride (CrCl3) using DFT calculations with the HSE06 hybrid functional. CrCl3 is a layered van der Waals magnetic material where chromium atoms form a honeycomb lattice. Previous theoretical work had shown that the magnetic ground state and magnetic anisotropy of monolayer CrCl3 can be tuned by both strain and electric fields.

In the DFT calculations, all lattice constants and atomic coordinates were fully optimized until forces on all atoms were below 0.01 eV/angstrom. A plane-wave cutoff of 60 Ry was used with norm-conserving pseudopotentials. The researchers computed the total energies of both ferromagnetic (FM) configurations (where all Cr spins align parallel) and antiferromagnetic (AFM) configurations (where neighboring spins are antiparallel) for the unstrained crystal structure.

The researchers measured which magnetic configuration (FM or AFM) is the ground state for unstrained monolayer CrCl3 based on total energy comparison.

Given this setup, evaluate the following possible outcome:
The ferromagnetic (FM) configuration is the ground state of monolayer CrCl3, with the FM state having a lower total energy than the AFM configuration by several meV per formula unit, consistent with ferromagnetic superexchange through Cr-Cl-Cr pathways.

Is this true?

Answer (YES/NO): YES